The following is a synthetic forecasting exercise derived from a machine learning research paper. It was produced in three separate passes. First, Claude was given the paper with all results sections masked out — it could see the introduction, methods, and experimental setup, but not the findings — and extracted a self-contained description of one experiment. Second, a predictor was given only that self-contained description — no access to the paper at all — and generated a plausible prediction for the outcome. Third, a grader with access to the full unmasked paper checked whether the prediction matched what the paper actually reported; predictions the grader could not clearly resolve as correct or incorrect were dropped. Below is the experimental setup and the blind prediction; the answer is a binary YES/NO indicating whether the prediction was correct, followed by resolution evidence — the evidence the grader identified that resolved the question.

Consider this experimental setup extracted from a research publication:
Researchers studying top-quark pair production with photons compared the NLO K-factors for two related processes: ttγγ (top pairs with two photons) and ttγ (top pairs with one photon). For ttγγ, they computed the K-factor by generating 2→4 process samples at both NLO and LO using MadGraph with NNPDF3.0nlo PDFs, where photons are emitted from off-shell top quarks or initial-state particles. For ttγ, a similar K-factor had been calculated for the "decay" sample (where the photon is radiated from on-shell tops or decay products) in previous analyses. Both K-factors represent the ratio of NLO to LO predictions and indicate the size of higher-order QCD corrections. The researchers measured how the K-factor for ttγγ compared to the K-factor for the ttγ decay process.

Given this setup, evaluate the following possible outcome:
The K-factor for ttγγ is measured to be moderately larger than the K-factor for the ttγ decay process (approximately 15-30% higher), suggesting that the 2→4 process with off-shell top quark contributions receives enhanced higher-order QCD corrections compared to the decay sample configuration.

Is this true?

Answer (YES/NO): NO